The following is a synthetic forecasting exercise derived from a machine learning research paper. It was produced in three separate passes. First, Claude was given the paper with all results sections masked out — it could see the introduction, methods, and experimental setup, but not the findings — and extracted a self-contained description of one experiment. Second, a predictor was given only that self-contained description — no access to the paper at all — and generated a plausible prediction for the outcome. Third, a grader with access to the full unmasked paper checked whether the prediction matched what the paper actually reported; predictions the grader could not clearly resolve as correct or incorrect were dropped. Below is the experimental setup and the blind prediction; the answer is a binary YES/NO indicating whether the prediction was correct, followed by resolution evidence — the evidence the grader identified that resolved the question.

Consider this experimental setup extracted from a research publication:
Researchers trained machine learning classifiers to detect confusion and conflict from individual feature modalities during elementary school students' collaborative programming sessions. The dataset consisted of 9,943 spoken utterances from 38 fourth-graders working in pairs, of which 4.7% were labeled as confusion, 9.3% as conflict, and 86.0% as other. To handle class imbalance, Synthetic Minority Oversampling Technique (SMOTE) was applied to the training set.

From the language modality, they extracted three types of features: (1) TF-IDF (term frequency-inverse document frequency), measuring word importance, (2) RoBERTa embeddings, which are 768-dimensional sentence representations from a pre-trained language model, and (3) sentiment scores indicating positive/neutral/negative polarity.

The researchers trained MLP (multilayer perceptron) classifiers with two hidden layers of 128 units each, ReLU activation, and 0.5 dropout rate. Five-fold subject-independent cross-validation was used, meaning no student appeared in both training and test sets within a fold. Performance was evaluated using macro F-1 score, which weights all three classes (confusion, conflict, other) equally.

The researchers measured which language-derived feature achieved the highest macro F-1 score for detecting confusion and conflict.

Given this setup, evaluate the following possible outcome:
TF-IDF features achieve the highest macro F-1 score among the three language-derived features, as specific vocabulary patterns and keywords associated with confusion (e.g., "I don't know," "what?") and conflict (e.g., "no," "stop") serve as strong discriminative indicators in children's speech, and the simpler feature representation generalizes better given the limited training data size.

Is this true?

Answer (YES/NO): NO